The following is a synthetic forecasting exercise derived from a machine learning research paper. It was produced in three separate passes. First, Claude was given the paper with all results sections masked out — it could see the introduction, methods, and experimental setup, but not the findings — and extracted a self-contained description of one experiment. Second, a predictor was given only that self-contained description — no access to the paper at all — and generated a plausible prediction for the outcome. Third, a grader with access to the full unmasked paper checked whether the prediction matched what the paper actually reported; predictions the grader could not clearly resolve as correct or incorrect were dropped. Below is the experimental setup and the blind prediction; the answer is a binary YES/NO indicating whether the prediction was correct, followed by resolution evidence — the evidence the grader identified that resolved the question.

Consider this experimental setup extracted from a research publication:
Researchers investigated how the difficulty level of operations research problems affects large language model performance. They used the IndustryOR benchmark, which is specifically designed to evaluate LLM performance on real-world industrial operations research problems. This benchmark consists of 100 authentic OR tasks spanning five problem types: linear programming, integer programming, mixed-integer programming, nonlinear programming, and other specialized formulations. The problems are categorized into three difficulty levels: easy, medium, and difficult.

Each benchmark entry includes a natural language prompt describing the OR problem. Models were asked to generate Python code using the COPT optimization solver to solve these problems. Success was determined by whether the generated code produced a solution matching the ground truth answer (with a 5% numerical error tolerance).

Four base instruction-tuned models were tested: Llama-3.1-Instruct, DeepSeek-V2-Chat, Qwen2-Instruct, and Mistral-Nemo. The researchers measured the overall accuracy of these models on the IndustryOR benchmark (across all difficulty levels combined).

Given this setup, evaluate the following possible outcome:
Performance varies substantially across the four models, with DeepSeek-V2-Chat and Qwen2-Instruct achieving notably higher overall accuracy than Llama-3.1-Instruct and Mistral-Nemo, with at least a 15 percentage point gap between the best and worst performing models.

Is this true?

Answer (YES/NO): NO